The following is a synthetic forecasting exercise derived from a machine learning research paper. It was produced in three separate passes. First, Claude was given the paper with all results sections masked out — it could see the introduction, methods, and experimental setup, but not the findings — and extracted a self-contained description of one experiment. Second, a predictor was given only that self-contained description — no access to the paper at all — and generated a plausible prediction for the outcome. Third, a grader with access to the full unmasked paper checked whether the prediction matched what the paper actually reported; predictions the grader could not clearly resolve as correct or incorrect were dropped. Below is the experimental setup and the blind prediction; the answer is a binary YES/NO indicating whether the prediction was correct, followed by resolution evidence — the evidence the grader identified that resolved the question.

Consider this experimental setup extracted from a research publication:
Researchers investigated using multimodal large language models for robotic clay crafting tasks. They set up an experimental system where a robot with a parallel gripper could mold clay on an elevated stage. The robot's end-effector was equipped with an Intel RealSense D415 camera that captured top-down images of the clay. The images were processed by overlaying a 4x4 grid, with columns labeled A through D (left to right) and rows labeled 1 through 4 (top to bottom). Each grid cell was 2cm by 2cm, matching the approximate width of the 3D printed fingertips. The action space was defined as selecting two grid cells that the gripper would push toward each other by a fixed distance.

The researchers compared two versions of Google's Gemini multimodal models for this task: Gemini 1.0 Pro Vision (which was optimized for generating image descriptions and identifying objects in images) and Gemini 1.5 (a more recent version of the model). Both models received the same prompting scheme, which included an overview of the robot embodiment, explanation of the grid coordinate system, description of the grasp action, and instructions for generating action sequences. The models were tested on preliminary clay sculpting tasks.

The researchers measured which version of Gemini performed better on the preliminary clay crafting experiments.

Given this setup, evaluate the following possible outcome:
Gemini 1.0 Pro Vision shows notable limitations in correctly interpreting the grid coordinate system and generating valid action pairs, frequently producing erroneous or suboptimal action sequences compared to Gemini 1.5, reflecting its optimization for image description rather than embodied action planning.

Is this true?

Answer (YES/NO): NO